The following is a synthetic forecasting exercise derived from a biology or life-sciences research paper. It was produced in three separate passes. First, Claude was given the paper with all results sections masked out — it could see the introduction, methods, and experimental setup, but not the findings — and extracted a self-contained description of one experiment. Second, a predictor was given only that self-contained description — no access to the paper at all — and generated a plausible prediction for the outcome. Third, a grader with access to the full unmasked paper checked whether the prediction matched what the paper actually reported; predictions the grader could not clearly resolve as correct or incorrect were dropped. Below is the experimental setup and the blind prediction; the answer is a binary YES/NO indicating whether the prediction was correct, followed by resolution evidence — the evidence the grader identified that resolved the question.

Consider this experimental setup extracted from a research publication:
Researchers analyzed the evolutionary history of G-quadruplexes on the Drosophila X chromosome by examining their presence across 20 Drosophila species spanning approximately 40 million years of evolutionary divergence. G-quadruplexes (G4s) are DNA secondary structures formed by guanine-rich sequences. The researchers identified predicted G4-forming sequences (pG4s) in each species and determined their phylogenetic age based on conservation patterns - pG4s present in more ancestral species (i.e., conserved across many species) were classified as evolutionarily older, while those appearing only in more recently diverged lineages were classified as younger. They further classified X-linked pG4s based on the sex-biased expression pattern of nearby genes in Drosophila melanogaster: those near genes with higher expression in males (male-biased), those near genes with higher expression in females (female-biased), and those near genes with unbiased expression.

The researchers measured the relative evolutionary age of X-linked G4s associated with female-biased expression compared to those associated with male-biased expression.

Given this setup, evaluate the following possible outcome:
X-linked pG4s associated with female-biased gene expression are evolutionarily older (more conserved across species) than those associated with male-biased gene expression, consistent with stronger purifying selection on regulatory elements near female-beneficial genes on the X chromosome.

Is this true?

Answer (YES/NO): NO